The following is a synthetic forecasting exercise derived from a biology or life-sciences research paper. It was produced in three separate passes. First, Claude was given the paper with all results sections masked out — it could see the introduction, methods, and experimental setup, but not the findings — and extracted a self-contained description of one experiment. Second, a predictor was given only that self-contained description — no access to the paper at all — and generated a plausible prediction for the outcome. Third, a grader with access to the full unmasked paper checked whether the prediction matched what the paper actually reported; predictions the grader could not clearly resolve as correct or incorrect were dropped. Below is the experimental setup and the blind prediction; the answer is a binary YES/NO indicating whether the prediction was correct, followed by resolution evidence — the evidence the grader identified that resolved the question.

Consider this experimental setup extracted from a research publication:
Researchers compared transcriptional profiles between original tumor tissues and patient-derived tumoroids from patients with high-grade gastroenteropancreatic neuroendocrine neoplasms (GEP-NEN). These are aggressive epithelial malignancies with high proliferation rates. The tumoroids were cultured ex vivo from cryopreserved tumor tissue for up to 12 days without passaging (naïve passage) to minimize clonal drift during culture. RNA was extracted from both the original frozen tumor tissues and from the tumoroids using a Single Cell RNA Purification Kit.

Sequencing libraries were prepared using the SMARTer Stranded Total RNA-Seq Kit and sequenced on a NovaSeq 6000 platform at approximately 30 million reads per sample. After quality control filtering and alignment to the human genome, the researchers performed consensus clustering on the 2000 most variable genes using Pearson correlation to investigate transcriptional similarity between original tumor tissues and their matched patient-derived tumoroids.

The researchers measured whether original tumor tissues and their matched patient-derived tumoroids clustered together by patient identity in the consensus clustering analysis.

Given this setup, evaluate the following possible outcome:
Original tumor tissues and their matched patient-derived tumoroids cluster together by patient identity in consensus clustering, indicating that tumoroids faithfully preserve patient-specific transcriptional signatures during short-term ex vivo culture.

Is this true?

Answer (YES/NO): YES